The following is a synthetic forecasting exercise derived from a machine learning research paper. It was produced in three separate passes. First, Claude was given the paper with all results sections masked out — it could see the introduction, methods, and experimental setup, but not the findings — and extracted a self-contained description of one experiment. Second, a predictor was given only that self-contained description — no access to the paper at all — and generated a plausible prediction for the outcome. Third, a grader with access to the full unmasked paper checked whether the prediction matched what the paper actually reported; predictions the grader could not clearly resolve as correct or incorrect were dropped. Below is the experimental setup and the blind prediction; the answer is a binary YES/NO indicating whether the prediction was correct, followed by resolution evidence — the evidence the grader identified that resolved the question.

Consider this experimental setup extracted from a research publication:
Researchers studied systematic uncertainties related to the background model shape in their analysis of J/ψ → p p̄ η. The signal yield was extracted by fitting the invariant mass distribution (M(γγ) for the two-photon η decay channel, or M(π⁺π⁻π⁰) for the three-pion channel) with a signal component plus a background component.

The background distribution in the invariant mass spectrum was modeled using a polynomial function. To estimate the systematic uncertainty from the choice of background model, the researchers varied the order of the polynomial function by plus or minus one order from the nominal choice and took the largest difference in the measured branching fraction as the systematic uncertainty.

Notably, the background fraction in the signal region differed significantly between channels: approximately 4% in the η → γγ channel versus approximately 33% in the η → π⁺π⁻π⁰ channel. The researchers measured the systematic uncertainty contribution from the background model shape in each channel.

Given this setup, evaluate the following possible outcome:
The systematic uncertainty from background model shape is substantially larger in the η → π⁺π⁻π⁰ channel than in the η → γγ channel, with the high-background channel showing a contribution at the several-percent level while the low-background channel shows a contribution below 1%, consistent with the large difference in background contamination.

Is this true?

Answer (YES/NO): NO